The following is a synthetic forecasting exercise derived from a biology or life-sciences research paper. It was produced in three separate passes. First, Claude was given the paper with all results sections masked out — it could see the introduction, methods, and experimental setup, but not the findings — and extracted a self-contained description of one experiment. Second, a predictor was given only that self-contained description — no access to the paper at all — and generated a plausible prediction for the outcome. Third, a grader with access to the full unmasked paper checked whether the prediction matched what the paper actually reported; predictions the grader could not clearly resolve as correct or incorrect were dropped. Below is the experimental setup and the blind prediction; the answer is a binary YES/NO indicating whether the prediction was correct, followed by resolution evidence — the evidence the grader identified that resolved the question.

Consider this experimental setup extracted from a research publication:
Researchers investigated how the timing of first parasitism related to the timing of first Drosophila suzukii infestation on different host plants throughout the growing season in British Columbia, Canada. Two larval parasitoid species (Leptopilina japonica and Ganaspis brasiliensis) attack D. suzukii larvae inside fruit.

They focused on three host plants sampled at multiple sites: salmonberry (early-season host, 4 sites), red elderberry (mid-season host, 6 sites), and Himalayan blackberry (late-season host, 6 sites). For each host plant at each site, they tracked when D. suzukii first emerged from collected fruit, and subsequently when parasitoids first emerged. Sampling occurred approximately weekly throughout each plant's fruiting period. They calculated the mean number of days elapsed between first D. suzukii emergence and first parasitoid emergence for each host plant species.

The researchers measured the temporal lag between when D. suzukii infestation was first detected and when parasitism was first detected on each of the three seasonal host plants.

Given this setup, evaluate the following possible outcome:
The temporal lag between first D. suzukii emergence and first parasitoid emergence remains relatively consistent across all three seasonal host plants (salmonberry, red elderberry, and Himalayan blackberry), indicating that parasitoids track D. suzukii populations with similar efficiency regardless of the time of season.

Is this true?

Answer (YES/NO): NO